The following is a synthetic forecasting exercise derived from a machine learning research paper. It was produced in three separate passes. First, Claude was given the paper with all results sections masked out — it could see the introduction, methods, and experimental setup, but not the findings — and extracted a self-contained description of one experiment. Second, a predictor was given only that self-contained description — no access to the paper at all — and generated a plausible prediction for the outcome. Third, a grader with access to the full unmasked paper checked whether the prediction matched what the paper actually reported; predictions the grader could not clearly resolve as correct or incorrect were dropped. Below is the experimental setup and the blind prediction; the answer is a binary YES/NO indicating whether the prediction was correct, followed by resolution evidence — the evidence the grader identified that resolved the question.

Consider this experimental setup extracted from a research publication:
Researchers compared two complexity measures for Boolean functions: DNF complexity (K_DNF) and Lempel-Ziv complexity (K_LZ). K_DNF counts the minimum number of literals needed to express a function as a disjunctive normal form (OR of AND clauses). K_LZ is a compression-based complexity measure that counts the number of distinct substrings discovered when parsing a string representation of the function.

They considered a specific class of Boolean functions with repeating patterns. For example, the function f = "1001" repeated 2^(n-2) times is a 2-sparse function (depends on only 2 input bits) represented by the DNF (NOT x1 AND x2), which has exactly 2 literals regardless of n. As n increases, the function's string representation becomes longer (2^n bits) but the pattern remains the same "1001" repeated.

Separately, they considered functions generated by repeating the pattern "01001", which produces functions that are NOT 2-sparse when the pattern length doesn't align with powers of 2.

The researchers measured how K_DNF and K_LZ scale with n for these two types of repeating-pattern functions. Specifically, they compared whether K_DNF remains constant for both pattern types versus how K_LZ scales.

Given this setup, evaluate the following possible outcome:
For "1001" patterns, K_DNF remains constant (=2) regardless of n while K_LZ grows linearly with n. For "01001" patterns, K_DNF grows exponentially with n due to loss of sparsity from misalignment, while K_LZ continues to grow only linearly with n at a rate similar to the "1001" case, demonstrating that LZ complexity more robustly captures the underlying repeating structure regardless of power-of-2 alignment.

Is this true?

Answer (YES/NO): NO